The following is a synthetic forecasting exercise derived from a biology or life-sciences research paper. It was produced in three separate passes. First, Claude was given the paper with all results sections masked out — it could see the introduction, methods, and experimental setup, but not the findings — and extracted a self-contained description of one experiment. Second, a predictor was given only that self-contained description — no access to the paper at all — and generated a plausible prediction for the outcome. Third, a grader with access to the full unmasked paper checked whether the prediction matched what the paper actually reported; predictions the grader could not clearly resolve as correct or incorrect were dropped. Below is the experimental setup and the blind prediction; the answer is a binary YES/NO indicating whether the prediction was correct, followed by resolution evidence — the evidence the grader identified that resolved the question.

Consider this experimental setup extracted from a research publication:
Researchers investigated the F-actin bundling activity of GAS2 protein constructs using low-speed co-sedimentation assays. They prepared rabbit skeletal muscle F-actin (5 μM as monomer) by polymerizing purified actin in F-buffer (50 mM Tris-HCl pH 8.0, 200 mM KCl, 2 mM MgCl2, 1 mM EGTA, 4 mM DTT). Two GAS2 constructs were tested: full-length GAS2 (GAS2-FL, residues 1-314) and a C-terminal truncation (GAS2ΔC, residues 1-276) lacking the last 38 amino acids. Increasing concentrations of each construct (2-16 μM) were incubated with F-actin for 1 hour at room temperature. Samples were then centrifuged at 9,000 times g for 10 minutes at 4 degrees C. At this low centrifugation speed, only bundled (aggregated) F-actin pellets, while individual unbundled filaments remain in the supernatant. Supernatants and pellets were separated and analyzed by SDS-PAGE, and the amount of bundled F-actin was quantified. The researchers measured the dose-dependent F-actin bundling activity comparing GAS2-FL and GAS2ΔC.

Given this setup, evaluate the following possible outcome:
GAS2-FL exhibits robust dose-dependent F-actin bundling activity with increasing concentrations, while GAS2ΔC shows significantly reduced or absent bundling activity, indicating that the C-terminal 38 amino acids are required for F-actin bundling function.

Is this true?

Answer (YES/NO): YES